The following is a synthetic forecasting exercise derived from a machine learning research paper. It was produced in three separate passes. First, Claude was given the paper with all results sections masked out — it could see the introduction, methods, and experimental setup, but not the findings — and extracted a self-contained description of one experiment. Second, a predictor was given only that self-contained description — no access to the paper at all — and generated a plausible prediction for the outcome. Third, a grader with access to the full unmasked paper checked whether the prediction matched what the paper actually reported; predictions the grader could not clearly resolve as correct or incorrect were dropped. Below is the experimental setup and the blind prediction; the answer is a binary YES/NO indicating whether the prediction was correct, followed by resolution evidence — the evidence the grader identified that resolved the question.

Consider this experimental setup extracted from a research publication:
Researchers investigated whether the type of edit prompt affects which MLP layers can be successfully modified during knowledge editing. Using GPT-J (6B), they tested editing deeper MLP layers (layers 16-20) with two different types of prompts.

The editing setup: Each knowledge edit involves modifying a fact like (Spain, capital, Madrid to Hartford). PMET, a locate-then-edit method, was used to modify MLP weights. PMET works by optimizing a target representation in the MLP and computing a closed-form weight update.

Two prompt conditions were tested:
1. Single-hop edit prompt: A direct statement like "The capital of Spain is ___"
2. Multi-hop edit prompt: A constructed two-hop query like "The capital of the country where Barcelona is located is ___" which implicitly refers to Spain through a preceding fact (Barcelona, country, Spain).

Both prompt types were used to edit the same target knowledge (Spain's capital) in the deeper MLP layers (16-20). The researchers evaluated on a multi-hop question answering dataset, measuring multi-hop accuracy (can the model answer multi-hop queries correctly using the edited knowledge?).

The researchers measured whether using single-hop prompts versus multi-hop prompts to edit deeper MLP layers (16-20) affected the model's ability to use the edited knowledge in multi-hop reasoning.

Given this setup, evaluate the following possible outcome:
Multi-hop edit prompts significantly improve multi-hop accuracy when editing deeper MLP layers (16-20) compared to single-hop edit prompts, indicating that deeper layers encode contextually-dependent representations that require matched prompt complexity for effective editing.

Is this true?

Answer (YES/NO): YES